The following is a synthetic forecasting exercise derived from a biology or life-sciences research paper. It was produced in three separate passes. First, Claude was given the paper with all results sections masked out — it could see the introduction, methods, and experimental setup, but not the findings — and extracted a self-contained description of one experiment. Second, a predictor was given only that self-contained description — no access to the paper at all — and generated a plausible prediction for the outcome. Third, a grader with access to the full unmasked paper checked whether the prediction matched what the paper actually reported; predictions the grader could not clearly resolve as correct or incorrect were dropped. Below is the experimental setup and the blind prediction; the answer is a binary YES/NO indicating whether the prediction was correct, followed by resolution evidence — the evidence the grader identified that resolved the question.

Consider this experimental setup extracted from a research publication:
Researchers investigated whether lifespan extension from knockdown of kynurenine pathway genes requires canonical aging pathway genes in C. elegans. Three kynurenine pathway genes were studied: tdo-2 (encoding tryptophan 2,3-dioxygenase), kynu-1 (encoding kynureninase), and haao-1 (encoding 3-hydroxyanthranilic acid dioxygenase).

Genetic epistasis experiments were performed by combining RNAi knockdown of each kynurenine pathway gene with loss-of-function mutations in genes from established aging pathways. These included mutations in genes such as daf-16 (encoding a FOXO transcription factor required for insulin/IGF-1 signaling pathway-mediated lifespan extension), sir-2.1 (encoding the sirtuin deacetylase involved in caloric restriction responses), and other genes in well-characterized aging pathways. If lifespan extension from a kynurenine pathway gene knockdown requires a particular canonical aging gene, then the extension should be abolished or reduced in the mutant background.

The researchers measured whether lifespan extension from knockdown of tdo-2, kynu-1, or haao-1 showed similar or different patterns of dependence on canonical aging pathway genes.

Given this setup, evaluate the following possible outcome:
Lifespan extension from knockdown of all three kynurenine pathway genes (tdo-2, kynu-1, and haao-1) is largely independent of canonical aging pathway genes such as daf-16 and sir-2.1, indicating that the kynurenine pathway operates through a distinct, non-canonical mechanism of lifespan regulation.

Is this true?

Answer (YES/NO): NO